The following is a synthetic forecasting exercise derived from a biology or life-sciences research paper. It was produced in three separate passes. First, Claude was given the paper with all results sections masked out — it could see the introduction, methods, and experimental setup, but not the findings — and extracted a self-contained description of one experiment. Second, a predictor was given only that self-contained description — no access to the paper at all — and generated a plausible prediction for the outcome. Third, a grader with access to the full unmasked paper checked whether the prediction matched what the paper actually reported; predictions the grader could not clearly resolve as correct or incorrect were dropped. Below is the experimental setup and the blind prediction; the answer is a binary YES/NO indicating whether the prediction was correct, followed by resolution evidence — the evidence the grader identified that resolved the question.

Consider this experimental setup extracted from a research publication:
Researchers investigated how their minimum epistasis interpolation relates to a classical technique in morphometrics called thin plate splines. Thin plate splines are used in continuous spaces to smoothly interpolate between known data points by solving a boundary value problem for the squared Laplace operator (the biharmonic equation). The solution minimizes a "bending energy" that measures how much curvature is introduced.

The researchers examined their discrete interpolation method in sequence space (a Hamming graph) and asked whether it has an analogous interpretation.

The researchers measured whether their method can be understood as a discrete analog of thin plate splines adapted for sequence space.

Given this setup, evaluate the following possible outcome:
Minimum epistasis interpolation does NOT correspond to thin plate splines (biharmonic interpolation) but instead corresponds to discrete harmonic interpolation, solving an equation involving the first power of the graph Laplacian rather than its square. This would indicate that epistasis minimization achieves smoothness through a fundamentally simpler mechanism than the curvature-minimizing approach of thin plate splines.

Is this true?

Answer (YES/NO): NO